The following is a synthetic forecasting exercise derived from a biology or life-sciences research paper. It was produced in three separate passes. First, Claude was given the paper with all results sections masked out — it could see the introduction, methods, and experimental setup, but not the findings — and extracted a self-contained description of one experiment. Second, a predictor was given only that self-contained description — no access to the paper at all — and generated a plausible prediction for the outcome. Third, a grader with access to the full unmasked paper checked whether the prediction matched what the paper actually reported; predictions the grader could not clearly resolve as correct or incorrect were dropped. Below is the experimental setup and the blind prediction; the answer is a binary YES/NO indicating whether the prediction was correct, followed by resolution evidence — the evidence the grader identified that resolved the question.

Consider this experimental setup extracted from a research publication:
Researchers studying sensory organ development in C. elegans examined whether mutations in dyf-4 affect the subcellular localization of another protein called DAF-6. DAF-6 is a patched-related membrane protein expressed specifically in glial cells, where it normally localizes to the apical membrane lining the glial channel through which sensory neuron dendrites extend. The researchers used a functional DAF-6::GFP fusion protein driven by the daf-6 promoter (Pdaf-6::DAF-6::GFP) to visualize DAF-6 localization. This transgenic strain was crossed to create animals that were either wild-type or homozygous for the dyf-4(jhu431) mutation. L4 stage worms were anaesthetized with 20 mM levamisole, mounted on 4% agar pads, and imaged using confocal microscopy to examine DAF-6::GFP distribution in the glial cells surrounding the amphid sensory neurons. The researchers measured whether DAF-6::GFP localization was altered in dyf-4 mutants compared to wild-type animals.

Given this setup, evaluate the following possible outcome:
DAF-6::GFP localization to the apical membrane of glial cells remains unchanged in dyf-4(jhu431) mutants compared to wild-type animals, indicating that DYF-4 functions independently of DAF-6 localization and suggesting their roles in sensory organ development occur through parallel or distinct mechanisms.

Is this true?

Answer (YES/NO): NO